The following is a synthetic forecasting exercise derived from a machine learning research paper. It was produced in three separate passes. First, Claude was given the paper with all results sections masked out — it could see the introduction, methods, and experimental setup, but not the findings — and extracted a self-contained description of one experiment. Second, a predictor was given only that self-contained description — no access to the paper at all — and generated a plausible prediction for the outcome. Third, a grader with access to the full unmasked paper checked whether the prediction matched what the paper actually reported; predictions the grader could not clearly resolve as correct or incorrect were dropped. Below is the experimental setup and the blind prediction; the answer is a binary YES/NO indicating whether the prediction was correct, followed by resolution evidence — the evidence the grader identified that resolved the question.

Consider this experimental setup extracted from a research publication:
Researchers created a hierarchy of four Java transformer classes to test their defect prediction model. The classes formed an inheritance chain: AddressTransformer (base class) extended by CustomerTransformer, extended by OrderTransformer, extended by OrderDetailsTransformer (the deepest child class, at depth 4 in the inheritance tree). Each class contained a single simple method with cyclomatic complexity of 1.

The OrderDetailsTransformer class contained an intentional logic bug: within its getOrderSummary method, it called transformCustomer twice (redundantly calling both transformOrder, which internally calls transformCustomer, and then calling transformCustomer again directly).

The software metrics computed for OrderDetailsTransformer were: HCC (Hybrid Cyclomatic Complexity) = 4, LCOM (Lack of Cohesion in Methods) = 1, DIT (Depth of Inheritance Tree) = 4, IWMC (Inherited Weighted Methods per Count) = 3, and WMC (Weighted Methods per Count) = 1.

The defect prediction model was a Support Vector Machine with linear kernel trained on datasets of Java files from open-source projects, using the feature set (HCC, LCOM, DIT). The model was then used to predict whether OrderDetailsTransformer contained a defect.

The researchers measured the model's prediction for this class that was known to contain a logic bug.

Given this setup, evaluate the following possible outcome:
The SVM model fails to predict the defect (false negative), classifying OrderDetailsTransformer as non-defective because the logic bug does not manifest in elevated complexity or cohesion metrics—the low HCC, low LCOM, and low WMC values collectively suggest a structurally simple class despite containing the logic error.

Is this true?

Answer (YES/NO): YES